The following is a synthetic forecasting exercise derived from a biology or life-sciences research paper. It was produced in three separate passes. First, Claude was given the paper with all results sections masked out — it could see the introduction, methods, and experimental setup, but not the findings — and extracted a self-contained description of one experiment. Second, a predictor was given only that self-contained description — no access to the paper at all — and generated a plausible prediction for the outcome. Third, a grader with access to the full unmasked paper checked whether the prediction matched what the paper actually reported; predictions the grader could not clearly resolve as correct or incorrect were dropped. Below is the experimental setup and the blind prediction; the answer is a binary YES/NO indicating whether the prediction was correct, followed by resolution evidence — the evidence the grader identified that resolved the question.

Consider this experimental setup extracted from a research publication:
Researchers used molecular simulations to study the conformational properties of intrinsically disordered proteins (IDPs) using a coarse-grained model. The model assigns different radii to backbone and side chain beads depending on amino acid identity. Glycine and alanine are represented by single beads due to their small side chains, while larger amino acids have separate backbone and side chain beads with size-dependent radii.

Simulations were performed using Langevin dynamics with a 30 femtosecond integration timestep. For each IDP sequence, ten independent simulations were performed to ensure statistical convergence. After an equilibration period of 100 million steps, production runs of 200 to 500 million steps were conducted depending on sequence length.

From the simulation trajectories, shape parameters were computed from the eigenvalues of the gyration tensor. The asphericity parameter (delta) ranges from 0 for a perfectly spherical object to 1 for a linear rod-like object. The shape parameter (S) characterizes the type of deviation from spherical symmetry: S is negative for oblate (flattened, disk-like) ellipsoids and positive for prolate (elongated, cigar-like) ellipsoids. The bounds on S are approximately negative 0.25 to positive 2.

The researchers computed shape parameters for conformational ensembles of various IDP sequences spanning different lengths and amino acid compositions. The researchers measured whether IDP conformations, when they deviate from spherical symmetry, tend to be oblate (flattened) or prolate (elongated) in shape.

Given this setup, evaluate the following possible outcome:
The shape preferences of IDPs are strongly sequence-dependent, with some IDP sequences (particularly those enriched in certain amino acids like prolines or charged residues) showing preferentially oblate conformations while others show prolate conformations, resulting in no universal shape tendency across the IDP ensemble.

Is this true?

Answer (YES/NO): NO